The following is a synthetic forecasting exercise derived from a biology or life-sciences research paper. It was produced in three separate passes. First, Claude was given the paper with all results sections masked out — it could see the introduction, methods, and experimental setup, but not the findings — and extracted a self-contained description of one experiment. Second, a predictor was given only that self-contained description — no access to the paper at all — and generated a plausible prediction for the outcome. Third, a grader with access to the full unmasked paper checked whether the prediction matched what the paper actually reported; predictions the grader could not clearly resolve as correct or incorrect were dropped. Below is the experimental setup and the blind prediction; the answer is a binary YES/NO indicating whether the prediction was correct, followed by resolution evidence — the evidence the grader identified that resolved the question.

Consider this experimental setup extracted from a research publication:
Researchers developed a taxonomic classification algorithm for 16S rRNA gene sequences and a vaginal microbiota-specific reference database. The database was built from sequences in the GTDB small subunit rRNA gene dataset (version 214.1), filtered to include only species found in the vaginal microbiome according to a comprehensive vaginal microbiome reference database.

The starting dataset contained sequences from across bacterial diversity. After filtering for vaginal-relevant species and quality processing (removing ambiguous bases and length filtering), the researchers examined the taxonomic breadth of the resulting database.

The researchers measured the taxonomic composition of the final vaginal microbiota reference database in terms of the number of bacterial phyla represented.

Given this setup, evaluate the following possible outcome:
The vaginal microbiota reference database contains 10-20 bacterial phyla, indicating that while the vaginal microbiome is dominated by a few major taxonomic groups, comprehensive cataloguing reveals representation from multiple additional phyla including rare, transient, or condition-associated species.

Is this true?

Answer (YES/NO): YES